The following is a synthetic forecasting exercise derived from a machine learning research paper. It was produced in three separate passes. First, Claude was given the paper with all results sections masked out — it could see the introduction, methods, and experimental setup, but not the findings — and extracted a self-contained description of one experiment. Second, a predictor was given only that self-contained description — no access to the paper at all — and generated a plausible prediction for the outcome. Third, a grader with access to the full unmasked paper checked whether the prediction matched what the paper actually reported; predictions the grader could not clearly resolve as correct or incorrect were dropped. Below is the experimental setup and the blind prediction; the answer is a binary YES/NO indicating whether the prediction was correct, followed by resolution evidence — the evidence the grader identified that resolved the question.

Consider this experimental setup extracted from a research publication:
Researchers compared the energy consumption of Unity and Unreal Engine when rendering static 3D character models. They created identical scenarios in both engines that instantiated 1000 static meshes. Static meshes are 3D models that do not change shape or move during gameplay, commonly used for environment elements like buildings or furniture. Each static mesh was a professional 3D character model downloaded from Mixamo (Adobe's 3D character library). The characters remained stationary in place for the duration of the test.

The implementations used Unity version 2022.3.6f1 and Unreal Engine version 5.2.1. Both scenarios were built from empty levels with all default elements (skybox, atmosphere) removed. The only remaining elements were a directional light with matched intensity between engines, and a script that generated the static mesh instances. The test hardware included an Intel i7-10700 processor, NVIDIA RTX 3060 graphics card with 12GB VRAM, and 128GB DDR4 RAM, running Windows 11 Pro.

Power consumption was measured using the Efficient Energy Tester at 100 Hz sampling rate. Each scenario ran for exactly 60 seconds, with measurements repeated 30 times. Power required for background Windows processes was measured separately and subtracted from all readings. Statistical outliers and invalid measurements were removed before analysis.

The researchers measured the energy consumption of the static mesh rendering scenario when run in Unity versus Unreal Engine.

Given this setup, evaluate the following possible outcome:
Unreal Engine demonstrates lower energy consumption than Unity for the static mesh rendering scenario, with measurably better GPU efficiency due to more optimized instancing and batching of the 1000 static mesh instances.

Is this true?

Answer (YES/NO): NO